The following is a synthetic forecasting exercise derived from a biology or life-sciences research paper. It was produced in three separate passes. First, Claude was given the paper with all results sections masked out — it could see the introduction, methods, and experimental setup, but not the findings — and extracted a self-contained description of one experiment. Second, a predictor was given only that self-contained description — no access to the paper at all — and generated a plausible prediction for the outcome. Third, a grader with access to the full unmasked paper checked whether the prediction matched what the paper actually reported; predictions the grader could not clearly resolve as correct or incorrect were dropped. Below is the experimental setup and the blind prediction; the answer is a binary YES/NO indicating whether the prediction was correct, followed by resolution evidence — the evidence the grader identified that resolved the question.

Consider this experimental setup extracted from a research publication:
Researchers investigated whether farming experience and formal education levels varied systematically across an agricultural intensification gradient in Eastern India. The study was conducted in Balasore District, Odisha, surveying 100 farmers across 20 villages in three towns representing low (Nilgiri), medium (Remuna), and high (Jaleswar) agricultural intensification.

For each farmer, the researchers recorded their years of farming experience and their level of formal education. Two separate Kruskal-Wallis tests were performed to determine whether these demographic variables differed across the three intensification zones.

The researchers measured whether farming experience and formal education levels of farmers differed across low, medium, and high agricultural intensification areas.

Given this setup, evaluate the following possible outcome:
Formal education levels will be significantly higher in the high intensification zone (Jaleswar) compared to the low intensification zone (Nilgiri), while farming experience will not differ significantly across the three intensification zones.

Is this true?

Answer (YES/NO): NO